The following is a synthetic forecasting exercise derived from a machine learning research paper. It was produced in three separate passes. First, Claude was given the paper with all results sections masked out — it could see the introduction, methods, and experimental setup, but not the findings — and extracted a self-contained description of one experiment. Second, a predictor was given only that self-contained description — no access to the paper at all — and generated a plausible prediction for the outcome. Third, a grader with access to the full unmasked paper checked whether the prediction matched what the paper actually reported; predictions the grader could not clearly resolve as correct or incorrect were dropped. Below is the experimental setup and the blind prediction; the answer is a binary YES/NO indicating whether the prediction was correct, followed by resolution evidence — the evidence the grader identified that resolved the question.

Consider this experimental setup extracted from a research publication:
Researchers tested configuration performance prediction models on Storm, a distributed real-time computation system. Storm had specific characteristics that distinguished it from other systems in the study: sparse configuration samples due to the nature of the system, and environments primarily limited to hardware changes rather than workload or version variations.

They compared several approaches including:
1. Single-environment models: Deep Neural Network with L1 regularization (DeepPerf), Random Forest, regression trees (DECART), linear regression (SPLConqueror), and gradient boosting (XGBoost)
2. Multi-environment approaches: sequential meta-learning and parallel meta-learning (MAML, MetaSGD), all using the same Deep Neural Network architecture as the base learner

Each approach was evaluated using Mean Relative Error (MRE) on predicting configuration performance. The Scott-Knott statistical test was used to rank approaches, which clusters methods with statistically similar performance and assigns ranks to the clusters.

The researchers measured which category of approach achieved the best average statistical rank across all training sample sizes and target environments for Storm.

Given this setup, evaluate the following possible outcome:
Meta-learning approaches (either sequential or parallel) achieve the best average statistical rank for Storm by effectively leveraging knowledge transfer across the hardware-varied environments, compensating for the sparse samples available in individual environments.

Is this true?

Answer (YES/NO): NO